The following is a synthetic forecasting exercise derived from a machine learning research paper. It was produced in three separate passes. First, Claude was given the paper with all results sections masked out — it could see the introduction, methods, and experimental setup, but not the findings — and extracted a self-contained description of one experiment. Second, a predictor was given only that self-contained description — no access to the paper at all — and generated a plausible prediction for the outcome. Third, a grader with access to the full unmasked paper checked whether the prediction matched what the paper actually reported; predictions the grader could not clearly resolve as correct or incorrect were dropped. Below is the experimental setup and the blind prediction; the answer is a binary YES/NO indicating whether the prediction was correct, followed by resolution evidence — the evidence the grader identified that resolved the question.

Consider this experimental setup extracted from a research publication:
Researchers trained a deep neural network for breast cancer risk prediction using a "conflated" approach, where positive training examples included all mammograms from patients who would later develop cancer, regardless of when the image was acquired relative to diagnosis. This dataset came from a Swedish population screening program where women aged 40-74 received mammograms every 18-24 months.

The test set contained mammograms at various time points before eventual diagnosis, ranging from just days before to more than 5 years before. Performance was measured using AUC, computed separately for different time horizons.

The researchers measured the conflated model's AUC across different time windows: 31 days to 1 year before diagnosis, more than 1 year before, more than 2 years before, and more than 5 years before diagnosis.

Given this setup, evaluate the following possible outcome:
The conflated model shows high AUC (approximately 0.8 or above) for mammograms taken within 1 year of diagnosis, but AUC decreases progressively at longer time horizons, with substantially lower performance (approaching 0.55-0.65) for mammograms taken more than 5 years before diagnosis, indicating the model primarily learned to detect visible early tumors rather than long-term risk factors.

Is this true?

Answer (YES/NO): NO